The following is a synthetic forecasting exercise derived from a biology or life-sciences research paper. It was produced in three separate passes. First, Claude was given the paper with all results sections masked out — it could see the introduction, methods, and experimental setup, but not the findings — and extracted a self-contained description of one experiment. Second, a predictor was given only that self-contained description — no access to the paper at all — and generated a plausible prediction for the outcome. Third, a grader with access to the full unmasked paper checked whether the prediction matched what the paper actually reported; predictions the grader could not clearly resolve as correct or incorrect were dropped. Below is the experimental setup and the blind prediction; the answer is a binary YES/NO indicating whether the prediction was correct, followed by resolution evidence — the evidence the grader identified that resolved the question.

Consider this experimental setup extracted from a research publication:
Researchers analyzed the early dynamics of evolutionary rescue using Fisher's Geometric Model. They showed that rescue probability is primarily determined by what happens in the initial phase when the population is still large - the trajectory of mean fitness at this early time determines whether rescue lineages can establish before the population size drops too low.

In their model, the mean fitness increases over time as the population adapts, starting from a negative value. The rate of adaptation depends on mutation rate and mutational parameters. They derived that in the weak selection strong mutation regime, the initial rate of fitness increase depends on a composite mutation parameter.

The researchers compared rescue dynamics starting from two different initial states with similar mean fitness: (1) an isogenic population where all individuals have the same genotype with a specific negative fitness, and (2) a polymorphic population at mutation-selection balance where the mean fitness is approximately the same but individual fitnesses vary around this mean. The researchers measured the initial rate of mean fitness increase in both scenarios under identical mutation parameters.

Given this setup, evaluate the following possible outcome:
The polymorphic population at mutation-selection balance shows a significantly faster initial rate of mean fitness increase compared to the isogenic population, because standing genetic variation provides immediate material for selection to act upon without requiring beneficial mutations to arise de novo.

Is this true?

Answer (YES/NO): NO